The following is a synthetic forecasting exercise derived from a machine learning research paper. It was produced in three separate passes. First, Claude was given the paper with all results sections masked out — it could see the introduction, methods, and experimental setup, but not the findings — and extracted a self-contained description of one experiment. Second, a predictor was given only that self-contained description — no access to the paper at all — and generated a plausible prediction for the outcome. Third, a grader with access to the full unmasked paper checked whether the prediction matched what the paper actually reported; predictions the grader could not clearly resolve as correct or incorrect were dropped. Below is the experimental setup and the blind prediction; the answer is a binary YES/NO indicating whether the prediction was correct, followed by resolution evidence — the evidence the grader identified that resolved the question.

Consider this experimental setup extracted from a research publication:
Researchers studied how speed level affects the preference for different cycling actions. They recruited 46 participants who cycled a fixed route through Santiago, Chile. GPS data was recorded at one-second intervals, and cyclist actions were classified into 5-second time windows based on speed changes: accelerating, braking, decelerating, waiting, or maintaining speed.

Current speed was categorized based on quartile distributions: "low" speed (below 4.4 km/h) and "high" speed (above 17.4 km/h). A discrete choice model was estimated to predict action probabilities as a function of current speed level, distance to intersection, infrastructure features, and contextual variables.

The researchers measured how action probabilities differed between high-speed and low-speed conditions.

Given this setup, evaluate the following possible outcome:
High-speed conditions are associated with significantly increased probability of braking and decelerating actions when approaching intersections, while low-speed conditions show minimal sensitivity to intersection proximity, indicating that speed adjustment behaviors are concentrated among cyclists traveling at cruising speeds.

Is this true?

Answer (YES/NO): NO